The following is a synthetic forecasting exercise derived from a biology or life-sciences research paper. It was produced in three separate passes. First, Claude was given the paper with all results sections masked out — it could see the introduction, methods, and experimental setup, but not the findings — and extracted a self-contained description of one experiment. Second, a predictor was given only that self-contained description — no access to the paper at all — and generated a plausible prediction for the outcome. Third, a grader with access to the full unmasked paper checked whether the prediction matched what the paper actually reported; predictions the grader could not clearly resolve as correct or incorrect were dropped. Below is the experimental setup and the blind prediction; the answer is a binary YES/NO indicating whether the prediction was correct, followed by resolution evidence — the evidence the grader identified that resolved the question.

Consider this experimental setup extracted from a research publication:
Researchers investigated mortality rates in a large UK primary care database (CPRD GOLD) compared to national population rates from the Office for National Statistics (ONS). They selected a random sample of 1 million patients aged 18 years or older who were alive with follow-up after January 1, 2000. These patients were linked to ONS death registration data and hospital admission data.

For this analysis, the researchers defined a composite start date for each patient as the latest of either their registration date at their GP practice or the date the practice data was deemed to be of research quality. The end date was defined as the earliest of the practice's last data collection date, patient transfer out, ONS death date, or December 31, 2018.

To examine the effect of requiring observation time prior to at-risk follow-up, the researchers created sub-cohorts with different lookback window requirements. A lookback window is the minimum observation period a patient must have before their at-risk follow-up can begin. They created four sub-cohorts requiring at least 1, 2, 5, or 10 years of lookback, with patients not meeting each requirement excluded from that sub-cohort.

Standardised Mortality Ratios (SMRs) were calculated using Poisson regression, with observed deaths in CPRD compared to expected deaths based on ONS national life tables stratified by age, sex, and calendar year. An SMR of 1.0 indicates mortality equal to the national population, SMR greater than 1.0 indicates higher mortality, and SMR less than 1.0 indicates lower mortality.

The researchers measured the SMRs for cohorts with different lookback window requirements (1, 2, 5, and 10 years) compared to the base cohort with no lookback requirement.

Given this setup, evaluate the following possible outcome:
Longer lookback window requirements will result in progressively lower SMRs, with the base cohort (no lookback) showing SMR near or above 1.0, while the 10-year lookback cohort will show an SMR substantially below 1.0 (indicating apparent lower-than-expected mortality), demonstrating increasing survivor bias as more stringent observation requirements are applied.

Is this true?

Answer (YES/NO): YES